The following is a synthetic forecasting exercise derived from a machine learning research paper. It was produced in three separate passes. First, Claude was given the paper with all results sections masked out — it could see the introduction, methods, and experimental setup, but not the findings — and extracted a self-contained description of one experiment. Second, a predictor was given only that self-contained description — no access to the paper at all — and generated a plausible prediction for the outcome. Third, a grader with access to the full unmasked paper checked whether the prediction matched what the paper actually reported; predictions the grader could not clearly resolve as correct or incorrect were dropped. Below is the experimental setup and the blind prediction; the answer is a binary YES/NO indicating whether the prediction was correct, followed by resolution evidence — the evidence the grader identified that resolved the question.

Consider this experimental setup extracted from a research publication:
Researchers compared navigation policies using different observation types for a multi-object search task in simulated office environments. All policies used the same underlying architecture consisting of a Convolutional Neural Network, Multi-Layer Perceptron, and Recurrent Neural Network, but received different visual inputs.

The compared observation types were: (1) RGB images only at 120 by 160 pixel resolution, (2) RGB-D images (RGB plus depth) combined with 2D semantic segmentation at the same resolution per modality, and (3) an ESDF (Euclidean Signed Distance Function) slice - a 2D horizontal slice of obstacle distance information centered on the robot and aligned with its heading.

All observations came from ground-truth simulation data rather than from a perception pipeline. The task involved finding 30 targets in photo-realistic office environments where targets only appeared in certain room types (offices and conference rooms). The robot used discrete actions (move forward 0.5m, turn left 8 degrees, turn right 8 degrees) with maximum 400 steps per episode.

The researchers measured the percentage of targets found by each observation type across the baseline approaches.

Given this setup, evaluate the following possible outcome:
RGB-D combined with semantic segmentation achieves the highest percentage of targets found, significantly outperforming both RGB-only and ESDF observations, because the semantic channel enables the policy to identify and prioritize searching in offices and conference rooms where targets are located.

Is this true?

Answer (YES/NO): NO